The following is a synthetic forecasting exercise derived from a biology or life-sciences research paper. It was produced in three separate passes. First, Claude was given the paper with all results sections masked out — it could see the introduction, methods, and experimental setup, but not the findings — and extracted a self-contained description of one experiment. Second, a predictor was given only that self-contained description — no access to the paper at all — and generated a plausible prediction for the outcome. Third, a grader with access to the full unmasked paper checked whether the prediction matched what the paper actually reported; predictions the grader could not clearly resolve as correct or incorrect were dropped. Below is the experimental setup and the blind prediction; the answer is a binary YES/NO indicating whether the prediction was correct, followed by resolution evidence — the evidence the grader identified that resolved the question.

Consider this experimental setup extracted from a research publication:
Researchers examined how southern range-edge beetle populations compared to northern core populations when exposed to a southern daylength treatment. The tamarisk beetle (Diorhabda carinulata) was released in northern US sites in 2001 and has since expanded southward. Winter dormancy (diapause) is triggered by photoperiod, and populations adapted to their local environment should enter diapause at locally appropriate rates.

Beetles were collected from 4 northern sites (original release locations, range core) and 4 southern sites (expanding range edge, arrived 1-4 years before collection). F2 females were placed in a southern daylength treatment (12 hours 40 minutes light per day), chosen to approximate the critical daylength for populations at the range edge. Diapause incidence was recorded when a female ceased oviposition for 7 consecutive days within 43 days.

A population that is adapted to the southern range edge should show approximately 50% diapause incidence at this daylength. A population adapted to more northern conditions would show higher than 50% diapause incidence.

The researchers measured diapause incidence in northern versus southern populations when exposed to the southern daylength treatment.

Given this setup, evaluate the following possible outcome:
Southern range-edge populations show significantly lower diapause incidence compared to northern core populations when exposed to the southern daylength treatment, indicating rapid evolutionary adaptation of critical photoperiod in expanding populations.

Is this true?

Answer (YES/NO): YES